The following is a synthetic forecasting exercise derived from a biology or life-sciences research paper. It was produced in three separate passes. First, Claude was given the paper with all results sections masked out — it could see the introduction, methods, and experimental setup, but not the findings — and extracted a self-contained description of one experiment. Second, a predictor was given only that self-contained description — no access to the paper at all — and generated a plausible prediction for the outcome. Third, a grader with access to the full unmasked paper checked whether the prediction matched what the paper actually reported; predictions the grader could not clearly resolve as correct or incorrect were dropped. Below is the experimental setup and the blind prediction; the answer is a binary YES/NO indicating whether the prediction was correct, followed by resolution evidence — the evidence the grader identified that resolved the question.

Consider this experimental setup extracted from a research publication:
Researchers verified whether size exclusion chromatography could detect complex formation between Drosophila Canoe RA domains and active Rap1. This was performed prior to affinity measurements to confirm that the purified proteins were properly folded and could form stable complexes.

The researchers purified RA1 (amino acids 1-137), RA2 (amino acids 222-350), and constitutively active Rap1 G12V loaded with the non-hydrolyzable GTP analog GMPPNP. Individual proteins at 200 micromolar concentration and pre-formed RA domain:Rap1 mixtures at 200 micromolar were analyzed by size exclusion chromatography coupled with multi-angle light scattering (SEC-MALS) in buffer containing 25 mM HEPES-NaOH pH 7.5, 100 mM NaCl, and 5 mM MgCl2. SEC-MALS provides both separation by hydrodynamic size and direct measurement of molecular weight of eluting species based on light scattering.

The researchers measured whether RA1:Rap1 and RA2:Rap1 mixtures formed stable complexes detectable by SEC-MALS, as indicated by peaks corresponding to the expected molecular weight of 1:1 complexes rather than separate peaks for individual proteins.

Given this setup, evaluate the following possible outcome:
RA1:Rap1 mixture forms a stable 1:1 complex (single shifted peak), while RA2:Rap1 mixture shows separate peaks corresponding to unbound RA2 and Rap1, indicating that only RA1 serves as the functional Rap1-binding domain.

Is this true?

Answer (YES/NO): NO